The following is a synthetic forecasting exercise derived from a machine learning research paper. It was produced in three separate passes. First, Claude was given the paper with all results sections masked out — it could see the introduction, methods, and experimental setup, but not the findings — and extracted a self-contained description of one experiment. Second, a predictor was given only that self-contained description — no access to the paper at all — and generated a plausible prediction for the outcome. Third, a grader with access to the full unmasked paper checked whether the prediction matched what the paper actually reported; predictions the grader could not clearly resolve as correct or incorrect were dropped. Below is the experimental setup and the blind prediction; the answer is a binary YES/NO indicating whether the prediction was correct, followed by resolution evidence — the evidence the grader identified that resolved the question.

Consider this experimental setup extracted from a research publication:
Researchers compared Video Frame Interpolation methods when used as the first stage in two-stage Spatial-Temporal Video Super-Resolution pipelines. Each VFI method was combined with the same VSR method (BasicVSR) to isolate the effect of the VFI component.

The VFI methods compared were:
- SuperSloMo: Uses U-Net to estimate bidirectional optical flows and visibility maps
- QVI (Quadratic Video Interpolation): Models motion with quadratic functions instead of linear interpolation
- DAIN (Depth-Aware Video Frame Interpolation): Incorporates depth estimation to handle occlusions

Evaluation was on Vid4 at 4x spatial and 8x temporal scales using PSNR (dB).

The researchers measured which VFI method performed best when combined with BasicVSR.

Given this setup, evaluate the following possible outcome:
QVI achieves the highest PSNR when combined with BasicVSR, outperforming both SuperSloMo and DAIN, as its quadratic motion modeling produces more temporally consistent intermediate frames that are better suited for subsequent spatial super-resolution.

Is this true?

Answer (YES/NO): NO